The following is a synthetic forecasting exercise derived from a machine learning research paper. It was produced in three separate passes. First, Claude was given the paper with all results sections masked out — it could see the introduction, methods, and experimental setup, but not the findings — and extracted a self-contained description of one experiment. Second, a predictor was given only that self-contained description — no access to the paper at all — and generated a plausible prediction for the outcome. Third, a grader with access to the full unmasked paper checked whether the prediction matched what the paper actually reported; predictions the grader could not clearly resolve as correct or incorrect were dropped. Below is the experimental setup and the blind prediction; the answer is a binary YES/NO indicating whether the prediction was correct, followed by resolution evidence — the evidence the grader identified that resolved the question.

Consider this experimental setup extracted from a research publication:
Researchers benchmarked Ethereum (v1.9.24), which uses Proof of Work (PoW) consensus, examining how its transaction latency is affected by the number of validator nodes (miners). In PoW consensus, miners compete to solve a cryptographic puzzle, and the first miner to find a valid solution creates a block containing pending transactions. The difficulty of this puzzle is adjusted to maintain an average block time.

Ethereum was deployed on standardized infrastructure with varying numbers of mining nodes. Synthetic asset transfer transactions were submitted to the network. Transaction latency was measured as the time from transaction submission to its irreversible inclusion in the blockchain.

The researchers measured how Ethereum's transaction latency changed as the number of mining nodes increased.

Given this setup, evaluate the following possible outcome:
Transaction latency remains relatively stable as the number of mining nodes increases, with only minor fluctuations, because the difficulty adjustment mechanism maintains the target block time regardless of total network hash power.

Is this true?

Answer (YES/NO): YES